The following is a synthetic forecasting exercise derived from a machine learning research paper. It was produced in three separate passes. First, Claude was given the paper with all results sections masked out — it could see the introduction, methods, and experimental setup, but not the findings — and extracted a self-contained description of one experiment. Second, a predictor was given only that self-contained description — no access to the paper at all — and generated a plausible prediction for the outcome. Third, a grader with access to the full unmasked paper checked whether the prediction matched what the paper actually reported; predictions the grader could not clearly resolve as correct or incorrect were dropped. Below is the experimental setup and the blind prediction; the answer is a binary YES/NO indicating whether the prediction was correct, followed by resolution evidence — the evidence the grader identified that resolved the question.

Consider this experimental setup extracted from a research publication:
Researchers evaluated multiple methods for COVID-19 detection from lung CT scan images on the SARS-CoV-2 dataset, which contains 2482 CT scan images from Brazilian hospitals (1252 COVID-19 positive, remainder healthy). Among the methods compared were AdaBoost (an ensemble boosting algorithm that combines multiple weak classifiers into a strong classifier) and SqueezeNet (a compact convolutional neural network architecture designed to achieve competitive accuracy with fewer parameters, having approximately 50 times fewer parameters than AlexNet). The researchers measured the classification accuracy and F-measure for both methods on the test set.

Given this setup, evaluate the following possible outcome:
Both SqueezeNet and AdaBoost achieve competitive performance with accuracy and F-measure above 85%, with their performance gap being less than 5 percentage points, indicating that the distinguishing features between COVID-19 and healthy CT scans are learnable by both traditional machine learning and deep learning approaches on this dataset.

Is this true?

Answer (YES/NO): YES